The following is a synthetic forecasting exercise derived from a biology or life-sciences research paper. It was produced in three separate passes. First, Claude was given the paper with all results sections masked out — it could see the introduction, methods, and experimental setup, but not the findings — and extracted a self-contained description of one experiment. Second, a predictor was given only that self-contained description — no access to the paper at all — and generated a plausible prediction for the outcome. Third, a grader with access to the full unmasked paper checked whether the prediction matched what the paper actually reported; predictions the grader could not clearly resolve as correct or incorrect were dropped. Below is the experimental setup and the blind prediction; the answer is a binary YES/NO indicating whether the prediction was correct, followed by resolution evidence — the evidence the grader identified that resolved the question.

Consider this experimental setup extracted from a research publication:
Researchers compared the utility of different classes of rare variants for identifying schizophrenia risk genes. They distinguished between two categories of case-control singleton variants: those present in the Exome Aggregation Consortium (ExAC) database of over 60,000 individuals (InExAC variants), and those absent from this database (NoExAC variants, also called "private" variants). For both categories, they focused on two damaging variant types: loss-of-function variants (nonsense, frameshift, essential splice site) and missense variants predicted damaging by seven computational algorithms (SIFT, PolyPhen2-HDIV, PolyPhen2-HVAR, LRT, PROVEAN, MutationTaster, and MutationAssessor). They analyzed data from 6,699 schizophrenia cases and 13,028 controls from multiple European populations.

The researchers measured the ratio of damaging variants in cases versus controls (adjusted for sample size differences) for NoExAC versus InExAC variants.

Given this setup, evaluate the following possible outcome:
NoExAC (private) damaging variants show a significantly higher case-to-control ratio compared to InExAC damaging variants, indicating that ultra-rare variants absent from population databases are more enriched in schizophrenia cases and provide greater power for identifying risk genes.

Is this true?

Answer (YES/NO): YES